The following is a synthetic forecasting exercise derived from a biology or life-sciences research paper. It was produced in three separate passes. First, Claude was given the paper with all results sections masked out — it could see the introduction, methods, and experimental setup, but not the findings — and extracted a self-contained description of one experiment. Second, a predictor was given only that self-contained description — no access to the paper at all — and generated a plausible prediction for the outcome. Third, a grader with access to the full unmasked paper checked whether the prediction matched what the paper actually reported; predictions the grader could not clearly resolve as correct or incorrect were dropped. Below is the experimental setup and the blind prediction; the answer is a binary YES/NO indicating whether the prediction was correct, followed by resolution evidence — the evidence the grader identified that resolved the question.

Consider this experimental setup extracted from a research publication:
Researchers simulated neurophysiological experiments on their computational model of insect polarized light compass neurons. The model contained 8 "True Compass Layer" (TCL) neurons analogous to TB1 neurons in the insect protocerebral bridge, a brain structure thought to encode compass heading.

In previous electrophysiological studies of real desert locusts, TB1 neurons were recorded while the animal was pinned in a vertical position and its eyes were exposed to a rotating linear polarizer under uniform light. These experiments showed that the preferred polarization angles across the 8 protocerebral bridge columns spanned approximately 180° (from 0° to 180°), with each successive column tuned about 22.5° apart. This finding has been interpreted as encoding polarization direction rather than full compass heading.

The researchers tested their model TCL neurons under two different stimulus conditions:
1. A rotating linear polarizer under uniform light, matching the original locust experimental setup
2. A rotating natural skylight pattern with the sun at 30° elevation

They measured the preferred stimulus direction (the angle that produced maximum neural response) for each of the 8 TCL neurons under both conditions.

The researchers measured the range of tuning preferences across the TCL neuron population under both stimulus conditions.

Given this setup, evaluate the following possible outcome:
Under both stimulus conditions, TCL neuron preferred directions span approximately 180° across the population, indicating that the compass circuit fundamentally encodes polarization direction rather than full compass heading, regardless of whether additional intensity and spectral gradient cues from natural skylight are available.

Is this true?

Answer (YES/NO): NO